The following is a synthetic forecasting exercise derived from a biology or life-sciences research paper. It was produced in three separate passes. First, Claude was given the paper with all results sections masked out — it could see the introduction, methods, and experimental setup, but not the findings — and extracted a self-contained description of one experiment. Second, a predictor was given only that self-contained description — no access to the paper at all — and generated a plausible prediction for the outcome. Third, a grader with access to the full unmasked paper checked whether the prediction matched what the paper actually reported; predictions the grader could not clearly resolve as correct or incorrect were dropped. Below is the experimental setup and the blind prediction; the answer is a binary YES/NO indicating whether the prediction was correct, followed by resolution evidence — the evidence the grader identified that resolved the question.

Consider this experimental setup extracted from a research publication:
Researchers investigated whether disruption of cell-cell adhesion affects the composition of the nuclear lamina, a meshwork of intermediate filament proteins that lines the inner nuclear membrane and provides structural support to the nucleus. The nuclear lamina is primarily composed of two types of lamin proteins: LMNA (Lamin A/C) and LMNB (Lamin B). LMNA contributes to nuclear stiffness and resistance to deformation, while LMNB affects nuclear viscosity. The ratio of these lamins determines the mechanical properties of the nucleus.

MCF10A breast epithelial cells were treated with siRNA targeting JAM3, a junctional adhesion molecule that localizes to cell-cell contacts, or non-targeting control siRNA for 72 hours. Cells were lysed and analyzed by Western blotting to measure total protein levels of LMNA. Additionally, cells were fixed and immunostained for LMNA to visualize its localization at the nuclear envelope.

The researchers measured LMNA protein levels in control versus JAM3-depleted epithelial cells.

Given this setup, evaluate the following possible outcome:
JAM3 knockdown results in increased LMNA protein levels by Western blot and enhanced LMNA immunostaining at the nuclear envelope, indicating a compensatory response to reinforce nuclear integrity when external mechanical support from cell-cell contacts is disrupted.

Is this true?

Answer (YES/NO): NO